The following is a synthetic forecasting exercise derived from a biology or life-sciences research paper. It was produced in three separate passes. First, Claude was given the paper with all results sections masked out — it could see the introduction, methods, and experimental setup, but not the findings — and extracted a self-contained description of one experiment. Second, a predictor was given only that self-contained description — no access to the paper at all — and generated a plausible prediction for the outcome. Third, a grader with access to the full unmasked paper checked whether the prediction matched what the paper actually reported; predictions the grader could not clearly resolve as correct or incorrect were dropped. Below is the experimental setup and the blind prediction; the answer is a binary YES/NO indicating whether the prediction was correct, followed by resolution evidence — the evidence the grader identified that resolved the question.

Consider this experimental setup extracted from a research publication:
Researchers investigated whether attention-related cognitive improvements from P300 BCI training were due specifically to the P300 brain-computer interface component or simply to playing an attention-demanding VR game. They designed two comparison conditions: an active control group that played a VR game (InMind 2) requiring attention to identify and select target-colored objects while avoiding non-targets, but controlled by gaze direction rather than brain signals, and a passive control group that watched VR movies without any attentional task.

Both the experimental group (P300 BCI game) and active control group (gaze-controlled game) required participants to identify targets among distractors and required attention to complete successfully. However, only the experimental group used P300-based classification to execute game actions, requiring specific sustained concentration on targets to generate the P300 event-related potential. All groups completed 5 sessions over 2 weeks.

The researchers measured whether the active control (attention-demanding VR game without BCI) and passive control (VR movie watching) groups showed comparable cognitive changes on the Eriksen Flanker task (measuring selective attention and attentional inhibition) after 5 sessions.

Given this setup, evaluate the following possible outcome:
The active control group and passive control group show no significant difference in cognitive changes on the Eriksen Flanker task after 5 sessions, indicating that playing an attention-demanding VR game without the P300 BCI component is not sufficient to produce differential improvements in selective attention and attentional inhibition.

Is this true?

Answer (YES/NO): YES